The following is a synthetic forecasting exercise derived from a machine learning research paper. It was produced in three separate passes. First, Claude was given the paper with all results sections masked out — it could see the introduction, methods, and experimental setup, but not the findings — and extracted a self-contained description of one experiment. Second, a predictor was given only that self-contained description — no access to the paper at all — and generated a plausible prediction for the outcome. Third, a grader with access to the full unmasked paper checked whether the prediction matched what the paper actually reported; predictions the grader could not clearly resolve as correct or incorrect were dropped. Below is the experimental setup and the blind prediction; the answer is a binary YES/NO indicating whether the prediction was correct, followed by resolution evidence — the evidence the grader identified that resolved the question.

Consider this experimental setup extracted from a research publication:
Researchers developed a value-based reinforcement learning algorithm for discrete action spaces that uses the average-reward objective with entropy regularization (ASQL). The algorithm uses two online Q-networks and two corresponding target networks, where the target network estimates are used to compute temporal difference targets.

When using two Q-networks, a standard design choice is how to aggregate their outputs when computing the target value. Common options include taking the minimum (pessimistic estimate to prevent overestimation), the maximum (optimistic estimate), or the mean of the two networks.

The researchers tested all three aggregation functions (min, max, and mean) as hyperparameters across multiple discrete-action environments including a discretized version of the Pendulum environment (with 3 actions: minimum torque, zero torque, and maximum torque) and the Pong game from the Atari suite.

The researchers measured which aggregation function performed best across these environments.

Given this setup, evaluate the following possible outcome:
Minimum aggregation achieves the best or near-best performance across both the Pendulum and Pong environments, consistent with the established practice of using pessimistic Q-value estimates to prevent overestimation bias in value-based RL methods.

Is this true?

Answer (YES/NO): NO